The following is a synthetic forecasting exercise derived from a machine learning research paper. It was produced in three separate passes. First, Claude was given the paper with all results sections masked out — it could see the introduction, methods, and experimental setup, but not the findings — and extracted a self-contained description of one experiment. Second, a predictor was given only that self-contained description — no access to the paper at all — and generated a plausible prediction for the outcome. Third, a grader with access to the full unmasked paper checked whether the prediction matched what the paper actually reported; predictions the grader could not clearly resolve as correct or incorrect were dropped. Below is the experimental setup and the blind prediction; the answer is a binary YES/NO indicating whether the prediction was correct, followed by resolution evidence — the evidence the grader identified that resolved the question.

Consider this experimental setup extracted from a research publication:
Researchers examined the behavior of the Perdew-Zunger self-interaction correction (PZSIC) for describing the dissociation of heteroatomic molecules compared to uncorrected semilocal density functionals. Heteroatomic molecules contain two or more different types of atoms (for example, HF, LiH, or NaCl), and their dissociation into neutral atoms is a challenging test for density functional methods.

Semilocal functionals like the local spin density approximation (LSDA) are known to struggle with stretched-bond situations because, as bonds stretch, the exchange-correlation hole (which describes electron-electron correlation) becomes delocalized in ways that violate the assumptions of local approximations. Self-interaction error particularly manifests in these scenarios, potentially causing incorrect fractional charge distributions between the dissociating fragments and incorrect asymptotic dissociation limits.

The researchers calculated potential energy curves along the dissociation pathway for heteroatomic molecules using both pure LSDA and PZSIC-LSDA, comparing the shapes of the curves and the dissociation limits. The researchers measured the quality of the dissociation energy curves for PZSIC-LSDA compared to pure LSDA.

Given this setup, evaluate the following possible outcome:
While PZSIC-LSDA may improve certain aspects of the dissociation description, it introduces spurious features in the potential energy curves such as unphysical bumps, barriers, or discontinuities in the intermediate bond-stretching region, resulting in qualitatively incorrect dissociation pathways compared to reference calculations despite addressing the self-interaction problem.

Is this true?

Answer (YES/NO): NO